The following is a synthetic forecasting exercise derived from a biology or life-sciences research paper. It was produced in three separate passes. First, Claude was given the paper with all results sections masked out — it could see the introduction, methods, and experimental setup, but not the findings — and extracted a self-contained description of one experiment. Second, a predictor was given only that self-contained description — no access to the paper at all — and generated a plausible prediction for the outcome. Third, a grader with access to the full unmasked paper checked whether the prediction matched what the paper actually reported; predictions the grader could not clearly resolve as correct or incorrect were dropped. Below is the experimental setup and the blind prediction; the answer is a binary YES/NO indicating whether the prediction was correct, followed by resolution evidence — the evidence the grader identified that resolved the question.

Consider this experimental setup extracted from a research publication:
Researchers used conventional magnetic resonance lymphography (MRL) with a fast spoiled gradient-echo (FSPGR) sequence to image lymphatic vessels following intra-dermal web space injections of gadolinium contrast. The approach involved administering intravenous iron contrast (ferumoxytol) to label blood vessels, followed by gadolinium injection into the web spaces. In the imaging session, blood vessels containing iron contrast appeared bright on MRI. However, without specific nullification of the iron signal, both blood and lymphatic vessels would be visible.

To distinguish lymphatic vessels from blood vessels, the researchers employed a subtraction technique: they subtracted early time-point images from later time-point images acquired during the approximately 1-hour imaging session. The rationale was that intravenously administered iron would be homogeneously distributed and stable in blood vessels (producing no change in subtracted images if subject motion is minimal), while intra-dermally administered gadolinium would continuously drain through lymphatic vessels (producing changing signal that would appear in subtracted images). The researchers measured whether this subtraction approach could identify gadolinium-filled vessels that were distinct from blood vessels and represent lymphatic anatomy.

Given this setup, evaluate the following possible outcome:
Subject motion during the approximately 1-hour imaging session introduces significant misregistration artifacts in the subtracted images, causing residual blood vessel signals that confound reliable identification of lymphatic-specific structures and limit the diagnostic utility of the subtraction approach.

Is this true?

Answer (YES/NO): NO